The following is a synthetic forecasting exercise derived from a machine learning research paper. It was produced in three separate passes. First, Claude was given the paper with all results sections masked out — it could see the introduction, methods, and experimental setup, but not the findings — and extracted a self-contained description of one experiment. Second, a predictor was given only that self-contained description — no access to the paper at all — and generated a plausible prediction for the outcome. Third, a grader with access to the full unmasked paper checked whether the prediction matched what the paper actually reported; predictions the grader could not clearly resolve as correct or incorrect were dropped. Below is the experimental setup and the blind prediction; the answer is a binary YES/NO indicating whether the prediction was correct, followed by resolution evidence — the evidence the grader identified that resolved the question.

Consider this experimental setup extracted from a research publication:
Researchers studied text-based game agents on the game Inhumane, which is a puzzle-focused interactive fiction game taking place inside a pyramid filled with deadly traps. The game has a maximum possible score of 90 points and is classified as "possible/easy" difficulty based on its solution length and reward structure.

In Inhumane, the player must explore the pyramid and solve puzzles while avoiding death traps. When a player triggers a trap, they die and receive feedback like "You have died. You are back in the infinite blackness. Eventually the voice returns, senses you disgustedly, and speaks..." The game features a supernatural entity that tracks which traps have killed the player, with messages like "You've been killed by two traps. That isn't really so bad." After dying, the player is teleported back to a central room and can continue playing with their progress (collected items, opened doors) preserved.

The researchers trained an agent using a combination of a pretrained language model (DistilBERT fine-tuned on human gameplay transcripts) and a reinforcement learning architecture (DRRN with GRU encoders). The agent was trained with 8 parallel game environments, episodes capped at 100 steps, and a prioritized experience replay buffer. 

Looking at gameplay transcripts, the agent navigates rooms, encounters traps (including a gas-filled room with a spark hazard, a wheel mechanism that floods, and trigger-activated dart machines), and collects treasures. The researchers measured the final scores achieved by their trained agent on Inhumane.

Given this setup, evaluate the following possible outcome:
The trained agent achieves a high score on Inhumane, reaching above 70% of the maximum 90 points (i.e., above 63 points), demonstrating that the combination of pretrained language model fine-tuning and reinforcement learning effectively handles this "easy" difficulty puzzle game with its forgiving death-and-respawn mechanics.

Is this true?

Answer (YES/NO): NO